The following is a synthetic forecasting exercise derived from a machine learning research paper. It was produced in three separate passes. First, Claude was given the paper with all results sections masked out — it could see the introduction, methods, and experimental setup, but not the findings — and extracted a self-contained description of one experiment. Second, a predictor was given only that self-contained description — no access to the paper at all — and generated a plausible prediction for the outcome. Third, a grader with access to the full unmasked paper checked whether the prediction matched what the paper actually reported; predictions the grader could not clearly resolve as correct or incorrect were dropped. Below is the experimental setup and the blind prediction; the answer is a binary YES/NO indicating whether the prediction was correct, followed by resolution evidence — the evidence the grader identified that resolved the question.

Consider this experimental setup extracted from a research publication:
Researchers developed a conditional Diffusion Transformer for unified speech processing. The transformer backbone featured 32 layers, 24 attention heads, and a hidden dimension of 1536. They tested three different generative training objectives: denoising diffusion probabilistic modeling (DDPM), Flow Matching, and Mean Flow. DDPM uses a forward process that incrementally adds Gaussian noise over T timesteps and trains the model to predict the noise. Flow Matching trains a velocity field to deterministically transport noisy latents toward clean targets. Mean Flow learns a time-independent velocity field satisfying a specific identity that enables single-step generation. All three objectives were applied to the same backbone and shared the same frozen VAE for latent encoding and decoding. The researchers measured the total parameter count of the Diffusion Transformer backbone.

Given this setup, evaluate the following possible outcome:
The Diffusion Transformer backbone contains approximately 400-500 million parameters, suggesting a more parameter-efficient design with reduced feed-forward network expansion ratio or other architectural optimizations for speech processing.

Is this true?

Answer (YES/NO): NO